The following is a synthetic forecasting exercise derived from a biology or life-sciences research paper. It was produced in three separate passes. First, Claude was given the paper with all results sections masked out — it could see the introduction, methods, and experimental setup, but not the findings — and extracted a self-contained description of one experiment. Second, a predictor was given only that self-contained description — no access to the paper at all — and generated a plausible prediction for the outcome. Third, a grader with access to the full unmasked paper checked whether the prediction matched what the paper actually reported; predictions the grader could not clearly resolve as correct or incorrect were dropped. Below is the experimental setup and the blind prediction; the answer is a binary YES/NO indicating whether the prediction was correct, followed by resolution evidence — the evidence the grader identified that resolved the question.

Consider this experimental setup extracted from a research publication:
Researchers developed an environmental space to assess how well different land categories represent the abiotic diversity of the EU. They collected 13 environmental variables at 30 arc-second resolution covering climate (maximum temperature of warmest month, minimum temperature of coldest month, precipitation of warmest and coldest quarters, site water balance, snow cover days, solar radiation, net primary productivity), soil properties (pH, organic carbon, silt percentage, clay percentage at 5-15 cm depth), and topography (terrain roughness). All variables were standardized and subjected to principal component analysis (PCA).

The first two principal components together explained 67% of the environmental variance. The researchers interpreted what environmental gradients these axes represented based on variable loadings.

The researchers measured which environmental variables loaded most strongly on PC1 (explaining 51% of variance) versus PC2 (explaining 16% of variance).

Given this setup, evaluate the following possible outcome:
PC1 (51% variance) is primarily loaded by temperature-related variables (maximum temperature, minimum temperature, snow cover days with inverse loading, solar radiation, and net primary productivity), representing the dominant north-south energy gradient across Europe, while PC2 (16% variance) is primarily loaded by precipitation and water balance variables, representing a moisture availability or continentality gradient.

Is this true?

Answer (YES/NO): NO